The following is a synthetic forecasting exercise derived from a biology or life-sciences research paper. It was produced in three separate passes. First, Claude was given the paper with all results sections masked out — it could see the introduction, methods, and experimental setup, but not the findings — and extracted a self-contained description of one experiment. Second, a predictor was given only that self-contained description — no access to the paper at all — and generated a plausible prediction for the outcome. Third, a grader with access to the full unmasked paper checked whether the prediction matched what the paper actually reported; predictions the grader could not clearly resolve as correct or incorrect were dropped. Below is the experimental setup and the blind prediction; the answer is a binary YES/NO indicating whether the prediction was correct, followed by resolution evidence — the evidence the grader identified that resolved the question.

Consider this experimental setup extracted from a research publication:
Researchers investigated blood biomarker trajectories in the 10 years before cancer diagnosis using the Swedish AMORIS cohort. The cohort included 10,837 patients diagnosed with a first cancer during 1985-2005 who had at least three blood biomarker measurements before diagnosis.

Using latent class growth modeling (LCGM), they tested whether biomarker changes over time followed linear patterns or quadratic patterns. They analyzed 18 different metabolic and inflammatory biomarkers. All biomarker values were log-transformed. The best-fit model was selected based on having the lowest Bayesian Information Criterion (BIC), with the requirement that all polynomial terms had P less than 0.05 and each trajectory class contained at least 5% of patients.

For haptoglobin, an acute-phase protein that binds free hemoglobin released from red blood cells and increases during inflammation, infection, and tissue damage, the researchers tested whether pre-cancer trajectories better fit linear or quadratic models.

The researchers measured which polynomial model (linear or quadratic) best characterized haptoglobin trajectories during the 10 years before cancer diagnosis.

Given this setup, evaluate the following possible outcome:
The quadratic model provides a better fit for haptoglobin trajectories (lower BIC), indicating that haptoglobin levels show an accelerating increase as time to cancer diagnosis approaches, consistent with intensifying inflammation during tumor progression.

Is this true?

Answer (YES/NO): NO